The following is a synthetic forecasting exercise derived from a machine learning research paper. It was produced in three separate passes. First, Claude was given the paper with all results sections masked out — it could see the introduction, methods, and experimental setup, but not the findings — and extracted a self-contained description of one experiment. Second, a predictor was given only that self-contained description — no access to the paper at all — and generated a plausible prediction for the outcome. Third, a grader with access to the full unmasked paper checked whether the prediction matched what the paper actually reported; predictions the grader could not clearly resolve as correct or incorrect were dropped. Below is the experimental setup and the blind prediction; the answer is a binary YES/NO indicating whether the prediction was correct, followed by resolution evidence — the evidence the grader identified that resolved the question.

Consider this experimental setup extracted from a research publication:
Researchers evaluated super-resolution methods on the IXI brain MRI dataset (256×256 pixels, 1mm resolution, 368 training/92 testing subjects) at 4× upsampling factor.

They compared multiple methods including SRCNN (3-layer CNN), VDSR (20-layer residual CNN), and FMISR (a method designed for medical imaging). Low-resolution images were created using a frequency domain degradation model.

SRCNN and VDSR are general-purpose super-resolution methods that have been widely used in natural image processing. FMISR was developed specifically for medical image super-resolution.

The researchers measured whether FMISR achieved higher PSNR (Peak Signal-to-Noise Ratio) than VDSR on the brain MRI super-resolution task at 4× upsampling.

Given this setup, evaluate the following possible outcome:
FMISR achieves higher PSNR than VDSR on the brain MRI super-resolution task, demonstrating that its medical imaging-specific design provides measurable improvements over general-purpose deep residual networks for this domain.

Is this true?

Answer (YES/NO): NO